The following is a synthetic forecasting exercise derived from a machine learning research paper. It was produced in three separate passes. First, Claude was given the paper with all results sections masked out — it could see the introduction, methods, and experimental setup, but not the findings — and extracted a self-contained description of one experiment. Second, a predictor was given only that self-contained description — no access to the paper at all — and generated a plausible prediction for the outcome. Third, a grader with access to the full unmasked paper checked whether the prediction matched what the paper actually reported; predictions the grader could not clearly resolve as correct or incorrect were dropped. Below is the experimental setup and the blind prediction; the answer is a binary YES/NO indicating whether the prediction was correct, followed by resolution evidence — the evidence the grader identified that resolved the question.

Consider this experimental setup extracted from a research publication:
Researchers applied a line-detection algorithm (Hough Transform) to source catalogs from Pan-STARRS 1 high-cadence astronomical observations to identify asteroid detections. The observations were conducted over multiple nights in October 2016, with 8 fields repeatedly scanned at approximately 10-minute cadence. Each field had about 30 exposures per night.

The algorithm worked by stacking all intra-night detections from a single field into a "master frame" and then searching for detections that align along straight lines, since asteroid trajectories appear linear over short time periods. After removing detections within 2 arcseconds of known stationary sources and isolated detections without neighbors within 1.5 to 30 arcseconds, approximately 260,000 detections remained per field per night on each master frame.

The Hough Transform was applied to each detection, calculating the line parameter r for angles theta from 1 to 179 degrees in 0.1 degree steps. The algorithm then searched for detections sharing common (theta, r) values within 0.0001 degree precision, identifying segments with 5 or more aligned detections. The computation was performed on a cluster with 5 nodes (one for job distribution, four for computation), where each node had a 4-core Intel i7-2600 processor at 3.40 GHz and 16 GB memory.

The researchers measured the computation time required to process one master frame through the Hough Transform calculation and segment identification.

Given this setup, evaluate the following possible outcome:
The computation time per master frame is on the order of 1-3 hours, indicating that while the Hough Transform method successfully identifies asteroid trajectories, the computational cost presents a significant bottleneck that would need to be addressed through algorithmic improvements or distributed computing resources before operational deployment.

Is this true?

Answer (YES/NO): NO